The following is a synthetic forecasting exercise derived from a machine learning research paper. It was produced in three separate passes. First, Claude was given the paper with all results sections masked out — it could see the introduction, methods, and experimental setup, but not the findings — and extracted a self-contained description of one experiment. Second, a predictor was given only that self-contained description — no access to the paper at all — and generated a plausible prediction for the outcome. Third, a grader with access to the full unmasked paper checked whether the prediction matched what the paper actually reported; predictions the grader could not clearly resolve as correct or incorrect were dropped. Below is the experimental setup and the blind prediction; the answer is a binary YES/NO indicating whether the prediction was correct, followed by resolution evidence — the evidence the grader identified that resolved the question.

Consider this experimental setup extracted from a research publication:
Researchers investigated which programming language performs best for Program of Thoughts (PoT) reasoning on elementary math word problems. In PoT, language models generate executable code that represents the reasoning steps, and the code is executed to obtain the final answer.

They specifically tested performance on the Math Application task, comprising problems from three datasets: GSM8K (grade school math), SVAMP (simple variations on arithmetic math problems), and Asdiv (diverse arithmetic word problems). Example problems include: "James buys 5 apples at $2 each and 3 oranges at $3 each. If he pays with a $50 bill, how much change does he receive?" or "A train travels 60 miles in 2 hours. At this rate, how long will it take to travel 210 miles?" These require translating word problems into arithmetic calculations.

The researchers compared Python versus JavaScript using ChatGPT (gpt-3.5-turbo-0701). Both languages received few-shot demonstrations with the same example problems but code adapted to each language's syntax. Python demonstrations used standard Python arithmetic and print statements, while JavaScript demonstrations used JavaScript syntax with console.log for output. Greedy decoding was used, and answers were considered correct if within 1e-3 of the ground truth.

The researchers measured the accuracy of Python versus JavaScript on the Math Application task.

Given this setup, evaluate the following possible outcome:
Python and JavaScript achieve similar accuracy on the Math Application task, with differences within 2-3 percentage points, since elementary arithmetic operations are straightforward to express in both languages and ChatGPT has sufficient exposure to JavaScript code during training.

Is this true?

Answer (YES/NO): YES